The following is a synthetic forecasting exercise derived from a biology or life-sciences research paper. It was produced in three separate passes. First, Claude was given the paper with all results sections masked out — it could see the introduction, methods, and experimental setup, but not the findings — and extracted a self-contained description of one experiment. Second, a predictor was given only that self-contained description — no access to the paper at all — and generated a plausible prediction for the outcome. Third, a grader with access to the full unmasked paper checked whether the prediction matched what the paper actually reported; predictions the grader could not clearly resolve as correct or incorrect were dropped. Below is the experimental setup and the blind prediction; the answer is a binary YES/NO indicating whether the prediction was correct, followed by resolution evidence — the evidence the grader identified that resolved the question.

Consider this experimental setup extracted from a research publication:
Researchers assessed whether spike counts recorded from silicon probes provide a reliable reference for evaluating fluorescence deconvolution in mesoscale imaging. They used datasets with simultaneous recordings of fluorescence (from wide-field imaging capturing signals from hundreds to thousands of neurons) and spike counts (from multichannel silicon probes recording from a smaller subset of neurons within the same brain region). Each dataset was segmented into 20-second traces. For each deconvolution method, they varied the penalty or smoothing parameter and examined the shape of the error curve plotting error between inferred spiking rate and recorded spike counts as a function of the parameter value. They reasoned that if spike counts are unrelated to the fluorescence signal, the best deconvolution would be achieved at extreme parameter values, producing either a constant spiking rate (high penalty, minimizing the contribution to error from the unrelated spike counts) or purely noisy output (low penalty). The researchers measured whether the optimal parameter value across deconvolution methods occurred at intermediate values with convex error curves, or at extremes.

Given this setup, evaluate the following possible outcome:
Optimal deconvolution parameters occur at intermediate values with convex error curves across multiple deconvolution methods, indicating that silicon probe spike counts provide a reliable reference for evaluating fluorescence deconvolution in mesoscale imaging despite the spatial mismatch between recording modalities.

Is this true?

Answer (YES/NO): YES